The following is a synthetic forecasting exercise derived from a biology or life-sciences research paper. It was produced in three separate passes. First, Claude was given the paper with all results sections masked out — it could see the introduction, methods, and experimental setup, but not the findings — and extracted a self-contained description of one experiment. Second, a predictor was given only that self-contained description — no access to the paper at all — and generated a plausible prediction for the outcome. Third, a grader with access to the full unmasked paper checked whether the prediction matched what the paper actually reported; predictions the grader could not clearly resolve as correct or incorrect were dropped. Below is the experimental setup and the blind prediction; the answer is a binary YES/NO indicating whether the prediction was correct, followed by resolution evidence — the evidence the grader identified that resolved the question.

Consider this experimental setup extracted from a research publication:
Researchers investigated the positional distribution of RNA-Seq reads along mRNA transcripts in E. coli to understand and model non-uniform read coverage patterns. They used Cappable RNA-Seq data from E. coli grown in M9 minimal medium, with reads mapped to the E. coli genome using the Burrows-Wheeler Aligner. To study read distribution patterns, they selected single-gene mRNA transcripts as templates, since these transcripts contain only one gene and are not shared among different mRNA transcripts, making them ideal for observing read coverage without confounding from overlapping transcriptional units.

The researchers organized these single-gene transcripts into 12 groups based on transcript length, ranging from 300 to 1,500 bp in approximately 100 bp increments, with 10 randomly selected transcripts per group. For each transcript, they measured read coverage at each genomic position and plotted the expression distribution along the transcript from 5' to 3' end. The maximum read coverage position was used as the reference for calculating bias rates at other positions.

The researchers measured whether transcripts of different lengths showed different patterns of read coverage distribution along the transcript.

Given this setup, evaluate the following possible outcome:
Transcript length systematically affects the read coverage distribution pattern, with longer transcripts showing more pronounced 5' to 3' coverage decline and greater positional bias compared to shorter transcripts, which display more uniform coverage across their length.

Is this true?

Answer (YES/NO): YES